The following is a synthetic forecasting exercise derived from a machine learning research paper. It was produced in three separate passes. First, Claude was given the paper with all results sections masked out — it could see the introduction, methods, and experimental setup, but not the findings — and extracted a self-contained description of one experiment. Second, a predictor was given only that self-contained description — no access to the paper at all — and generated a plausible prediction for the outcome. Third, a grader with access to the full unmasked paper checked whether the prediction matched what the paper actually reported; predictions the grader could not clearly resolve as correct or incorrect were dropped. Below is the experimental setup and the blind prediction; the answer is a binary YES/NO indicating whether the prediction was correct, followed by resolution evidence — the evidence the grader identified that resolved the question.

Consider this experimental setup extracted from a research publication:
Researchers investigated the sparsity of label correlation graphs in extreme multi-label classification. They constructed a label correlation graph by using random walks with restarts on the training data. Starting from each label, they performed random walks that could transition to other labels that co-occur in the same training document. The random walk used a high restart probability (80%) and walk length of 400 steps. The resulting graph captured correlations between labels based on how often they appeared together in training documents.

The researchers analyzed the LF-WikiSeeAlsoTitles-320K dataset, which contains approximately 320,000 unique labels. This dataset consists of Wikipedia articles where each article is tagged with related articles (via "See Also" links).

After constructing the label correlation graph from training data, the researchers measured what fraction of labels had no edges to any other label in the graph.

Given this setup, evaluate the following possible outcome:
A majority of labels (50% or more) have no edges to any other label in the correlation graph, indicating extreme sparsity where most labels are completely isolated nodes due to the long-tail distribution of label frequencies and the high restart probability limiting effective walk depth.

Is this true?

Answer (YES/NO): NO